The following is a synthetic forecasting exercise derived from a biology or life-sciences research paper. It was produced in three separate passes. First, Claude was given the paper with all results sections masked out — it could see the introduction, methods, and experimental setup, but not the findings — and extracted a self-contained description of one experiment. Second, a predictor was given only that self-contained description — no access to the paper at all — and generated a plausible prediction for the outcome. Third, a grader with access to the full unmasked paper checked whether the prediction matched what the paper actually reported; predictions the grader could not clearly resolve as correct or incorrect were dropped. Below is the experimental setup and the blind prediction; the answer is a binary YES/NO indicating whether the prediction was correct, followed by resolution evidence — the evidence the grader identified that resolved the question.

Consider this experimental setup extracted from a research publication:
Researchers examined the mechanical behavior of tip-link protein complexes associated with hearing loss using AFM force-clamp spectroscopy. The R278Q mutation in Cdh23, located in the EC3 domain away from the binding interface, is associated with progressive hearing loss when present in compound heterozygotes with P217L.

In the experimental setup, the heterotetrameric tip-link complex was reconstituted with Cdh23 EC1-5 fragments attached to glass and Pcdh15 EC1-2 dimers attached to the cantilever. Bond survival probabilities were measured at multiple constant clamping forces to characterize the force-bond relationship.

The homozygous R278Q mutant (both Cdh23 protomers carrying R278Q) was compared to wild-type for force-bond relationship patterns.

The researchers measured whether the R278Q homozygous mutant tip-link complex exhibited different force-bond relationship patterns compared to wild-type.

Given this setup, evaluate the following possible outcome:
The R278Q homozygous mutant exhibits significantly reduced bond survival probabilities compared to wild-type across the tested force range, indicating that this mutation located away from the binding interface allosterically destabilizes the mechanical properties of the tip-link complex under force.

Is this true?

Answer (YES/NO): NO